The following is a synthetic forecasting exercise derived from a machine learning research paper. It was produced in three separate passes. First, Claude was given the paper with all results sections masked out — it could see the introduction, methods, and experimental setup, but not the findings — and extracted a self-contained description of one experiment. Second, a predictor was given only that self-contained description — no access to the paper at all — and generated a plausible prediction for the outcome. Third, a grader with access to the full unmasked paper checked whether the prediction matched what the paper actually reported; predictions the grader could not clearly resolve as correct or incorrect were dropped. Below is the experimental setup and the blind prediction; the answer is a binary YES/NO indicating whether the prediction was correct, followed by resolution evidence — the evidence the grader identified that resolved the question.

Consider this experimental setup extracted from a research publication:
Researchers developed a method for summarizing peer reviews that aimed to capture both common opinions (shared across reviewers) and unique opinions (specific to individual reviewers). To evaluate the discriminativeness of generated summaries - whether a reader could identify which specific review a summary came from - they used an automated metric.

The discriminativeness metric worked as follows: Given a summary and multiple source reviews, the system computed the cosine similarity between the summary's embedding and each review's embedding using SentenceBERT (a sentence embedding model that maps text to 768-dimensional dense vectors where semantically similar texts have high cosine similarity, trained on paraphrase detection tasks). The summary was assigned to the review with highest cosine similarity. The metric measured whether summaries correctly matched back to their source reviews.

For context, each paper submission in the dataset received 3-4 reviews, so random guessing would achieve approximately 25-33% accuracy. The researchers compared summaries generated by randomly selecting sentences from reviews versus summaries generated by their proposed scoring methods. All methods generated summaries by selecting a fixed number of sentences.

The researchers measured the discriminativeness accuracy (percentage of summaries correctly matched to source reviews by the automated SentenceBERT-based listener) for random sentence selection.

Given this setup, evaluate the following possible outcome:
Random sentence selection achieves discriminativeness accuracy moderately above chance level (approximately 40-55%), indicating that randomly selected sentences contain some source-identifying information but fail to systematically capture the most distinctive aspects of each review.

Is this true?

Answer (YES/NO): YES